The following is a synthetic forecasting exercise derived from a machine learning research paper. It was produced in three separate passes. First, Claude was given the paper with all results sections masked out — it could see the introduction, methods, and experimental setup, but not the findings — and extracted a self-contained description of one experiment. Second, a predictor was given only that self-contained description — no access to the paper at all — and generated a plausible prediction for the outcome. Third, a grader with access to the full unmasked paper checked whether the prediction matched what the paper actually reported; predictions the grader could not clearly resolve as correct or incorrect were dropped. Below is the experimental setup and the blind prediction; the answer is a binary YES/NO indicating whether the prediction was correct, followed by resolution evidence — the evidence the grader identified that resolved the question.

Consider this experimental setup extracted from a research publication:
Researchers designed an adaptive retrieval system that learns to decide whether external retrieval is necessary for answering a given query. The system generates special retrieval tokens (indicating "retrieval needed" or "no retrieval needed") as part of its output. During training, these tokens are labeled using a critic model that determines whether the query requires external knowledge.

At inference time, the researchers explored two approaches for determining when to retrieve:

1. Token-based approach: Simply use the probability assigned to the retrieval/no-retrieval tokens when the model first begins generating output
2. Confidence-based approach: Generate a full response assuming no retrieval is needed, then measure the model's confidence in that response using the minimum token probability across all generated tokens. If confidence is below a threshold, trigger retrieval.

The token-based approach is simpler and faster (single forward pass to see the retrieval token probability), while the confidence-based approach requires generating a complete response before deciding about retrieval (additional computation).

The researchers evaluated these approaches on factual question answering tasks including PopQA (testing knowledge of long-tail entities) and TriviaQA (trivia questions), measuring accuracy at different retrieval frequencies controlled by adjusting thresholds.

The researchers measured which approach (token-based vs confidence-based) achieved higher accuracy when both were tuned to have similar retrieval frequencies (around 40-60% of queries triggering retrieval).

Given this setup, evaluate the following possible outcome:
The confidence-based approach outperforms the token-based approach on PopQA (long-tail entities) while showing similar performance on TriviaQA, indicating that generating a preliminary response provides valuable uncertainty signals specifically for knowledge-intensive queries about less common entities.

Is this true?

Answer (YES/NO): NO